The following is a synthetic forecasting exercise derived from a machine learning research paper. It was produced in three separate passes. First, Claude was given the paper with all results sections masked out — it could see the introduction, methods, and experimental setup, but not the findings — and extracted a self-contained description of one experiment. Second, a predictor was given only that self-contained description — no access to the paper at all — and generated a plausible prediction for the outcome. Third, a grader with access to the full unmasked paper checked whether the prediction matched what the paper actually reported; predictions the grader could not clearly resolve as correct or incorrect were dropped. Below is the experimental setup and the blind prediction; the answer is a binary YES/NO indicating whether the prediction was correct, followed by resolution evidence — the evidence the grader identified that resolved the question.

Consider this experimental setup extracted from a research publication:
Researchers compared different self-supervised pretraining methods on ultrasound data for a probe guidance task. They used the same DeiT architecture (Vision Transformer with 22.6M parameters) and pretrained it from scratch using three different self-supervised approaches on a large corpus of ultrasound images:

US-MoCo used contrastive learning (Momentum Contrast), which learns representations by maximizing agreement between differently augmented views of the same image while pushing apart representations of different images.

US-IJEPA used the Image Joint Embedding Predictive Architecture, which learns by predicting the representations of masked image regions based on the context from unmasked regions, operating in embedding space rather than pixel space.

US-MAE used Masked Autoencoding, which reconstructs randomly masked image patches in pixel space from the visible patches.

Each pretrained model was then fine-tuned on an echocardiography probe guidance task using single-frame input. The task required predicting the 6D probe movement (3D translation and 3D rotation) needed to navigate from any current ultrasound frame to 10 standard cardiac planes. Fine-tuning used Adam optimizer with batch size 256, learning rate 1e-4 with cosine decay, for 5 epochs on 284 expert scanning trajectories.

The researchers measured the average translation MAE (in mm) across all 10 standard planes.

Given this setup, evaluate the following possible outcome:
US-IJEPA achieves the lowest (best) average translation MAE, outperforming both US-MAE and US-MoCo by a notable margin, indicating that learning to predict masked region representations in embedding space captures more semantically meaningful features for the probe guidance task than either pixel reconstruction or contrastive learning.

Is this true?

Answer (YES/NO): NO